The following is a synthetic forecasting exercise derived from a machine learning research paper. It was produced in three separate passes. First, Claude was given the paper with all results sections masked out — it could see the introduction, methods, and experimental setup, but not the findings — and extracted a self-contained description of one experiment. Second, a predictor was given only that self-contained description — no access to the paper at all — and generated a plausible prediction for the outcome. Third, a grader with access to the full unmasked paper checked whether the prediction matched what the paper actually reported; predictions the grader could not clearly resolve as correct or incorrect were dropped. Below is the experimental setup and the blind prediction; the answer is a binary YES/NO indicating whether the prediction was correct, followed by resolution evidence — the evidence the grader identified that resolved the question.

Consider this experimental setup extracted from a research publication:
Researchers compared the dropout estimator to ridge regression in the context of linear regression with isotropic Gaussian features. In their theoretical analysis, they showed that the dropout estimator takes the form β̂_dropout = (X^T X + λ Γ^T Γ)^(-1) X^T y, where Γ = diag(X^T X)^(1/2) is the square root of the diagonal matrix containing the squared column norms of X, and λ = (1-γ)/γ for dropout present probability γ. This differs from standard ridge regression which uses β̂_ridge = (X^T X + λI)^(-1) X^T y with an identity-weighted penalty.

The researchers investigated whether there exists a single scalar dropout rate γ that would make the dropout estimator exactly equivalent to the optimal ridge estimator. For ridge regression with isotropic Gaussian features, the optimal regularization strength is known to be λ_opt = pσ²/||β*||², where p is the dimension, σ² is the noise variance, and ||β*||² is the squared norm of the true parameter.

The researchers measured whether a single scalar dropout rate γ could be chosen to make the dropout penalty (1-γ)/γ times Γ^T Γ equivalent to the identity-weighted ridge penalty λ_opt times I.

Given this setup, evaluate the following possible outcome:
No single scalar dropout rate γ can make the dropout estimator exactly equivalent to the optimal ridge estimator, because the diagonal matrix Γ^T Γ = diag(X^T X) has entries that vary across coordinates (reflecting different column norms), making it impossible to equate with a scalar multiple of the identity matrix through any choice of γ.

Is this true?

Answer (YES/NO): YES